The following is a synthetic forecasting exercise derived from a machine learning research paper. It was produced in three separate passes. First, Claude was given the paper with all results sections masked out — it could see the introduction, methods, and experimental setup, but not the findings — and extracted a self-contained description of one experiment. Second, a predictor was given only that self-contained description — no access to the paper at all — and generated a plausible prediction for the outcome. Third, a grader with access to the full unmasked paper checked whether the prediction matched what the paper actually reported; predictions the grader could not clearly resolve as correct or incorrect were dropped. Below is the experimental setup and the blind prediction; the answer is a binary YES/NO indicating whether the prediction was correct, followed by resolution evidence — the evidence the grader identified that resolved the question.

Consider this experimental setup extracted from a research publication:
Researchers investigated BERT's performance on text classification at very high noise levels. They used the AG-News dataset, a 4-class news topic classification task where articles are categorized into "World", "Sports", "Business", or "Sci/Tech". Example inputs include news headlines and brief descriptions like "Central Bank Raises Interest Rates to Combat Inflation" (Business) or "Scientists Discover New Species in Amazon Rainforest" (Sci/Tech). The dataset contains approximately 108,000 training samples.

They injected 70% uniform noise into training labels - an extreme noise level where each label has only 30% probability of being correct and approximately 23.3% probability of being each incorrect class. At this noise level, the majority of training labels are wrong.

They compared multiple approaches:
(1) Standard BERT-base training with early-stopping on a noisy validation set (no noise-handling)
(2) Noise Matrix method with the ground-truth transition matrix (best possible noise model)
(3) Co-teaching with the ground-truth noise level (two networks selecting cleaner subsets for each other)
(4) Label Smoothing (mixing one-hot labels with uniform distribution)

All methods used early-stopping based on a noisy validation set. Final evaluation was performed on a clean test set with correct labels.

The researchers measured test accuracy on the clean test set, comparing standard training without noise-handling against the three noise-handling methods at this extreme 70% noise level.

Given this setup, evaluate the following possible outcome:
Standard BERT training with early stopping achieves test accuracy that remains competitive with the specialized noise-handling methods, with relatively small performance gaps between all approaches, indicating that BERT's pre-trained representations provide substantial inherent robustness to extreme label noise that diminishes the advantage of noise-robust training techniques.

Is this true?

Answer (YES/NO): YES